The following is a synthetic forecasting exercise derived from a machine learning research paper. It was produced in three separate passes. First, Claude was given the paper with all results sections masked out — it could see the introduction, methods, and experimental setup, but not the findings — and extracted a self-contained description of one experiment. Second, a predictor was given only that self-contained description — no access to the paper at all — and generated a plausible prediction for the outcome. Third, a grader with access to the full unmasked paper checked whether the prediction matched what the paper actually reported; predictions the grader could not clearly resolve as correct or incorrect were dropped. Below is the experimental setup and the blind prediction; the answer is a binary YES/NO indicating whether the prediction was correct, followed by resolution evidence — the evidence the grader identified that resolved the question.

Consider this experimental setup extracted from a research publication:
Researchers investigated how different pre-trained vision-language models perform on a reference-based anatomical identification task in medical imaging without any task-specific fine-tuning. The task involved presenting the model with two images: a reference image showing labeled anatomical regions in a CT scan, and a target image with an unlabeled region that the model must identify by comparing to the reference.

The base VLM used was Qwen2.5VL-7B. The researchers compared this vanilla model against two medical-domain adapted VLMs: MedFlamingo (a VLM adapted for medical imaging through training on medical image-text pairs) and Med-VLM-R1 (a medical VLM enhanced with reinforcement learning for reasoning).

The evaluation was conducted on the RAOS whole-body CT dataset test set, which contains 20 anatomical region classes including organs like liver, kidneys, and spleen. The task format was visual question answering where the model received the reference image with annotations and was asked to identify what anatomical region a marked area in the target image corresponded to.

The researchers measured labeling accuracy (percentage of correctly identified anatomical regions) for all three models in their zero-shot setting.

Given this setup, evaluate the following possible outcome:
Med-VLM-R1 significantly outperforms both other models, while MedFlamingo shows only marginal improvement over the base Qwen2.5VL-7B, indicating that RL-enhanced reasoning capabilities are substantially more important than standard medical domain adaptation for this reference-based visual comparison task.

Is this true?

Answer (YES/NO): NO